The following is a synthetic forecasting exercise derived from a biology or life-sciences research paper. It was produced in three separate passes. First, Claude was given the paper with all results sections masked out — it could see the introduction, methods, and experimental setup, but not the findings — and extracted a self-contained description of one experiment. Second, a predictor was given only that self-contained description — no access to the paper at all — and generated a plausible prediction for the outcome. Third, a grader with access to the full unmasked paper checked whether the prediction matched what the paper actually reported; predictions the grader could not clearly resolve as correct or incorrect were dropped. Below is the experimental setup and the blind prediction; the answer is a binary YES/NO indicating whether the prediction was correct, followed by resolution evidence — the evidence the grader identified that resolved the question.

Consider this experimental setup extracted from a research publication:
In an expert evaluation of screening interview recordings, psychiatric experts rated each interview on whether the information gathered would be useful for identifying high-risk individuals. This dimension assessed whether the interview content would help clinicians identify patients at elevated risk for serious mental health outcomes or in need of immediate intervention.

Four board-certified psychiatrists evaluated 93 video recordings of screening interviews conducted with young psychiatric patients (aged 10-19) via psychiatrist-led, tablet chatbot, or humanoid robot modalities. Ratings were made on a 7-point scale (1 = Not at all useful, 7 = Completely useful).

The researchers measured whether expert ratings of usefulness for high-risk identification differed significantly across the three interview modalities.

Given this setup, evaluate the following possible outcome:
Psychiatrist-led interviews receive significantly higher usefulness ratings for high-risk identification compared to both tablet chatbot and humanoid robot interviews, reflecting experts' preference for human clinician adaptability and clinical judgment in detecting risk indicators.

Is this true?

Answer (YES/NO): NO